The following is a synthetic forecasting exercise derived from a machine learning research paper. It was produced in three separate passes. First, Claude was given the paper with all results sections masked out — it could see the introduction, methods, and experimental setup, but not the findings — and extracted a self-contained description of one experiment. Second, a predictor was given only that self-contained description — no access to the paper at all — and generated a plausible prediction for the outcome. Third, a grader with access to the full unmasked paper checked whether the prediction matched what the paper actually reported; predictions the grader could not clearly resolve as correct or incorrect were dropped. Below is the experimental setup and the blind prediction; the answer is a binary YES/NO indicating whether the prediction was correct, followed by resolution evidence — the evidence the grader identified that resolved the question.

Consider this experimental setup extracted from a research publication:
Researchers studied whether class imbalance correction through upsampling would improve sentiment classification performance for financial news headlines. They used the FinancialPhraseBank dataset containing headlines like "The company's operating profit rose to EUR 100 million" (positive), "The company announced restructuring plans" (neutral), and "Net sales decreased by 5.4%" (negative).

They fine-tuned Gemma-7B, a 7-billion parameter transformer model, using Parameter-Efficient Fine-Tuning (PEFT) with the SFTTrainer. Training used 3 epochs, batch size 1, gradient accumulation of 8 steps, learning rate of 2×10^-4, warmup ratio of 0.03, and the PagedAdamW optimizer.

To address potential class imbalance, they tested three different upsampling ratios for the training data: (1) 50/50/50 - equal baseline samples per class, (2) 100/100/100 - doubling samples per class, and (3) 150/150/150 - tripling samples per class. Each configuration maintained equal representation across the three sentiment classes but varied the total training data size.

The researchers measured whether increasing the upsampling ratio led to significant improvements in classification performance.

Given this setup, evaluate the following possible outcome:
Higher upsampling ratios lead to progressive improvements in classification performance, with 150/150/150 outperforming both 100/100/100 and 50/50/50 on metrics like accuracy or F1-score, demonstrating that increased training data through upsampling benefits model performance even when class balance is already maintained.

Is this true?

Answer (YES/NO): NO